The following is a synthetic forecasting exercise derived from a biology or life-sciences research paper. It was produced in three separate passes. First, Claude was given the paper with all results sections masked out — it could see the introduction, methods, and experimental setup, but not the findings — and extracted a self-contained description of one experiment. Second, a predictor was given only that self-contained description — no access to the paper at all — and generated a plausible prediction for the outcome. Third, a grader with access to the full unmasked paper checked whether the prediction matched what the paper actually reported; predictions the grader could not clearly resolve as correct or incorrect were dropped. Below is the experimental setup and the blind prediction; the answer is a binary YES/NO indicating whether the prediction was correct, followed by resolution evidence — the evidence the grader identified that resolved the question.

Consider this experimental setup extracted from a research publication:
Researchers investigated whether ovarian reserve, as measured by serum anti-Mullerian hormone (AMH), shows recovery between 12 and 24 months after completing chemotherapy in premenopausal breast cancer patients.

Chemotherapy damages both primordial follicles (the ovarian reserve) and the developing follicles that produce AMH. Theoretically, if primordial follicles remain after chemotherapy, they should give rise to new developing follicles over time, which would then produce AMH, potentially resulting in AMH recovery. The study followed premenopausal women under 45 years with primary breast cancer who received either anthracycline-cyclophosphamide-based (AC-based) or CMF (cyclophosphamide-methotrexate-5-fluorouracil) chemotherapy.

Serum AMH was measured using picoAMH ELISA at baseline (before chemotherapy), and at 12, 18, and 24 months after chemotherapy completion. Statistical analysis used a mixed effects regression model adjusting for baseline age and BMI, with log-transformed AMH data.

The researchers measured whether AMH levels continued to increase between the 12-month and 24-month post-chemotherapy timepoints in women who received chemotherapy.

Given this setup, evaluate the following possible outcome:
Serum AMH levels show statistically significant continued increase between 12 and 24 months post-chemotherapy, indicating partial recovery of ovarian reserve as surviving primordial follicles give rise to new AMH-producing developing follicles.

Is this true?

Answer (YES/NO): NO